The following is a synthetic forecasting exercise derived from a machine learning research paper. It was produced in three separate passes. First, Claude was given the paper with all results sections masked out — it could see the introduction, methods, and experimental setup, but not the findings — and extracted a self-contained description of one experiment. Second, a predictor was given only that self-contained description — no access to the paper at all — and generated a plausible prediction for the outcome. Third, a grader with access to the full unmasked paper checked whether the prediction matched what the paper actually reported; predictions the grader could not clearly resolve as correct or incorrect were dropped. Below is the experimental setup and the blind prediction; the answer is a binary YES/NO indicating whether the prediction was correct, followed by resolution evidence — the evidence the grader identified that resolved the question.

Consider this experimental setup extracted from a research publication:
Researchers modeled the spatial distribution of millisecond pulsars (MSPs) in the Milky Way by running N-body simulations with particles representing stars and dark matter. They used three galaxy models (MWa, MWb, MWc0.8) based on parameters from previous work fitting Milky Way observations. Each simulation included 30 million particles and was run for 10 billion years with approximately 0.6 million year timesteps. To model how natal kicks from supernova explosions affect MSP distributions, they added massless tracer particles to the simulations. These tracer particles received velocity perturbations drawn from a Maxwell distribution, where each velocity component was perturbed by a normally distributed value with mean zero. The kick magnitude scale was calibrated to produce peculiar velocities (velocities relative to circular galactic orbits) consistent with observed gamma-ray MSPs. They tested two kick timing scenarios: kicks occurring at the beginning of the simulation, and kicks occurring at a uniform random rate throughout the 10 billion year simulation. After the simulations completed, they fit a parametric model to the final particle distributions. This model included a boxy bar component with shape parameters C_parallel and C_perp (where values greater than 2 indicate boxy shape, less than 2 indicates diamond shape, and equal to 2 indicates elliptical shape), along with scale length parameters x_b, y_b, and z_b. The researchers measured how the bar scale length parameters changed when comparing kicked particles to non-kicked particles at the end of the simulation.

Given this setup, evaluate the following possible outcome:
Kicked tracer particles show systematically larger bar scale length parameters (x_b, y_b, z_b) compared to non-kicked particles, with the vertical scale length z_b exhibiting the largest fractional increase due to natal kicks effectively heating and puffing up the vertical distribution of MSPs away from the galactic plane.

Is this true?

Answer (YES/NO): NO